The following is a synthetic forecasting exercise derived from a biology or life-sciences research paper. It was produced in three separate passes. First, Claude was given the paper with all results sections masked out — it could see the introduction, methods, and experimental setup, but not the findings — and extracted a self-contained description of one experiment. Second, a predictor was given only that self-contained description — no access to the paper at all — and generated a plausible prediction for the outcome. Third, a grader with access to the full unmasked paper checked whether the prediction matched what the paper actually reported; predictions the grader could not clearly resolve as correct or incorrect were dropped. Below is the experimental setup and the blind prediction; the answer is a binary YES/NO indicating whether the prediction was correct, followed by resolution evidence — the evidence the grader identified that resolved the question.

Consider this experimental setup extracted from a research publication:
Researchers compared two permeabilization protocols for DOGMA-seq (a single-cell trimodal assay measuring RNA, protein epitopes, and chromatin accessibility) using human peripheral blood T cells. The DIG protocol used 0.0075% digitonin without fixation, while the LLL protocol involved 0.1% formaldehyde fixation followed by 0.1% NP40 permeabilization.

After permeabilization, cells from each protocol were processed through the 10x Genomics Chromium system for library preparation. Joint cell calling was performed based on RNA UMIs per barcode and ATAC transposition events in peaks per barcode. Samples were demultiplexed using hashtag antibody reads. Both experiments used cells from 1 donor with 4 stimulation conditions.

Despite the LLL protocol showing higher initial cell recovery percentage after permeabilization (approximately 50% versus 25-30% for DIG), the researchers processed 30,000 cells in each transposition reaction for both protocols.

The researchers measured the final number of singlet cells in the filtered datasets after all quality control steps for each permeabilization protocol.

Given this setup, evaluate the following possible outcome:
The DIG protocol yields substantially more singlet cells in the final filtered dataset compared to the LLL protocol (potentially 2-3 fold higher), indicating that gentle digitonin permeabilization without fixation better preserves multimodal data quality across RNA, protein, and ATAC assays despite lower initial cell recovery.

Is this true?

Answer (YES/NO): NO